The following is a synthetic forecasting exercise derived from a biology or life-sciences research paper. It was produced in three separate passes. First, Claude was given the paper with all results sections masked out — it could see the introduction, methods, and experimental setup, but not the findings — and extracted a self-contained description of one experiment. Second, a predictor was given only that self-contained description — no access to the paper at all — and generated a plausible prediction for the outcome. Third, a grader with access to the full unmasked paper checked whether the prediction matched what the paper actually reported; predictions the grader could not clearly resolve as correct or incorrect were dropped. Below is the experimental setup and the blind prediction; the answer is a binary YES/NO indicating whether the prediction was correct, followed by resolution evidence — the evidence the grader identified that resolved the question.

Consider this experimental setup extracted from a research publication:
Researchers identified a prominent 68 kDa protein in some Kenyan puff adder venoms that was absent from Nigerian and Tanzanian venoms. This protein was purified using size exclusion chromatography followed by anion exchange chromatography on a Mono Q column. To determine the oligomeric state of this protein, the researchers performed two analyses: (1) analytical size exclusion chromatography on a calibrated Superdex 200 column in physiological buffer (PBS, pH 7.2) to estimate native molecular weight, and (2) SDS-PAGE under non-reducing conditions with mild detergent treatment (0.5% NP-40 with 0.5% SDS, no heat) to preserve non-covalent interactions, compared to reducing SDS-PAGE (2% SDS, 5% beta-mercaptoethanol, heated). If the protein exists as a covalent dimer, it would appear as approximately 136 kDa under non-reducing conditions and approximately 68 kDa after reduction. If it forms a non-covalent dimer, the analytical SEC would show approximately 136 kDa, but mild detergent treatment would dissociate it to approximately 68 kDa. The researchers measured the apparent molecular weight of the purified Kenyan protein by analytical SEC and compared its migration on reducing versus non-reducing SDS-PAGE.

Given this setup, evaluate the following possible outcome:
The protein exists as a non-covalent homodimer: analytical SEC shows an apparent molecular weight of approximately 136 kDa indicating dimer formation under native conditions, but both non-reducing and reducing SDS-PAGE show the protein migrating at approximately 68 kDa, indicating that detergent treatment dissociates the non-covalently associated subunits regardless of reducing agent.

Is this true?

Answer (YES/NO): YES